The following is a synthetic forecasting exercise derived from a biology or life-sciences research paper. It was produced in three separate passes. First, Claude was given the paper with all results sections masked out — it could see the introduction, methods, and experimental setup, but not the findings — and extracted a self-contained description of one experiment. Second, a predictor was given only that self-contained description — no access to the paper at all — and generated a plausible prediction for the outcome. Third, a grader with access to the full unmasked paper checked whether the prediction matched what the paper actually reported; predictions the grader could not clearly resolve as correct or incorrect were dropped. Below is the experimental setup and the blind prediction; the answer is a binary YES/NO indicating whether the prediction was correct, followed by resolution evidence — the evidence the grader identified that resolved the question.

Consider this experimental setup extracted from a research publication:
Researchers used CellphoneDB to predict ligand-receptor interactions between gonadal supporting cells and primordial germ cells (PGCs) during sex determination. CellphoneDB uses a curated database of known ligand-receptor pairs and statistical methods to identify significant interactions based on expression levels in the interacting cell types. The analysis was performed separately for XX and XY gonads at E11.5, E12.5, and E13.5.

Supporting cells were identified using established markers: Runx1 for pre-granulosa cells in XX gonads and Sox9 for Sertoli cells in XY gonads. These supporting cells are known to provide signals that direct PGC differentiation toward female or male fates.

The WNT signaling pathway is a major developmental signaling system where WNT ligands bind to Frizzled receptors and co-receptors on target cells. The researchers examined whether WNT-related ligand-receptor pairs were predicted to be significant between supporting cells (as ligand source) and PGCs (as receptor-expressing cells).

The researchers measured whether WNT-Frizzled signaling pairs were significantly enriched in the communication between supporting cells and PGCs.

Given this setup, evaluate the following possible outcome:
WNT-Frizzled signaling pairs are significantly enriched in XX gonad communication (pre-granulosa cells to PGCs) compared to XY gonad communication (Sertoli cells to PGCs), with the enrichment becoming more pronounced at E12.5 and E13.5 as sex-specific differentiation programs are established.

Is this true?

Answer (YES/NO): YES